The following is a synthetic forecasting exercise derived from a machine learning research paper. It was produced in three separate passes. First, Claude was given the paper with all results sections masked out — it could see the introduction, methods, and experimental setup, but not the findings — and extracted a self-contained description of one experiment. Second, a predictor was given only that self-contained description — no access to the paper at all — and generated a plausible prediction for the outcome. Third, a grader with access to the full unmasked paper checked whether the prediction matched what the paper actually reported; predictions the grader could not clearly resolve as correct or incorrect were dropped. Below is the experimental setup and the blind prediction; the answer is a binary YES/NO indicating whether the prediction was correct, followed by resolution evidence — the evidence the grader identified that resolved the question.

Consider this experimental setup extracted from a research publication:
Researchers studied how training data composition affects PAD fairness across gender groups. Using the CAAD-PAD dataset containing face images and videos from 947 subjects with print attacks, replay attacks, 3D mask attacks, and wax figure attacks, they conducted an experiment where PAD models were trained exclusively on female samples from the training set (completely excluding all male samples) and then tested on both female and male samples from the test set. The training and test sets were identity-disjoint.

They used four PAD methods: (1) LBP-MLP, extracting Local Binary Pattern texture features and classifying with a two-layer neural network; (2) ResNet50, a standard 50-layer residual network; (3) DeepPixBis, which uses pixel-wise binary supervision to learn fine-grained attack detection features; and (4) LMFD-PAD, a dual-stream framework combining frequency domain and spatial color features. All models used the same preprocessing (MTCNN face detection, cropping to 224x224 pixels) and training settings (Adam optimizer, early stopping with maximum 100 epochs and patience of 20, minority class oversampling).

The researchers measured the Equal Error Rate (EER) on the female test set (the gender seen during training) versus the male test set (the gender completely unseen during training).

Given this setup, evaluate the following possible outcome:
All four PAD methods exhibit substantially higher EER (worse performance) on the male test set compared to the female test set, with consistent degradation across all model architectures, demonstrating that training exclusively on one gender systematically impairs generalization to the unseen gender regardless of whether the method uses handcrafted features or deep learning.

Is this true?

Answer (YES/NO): NO